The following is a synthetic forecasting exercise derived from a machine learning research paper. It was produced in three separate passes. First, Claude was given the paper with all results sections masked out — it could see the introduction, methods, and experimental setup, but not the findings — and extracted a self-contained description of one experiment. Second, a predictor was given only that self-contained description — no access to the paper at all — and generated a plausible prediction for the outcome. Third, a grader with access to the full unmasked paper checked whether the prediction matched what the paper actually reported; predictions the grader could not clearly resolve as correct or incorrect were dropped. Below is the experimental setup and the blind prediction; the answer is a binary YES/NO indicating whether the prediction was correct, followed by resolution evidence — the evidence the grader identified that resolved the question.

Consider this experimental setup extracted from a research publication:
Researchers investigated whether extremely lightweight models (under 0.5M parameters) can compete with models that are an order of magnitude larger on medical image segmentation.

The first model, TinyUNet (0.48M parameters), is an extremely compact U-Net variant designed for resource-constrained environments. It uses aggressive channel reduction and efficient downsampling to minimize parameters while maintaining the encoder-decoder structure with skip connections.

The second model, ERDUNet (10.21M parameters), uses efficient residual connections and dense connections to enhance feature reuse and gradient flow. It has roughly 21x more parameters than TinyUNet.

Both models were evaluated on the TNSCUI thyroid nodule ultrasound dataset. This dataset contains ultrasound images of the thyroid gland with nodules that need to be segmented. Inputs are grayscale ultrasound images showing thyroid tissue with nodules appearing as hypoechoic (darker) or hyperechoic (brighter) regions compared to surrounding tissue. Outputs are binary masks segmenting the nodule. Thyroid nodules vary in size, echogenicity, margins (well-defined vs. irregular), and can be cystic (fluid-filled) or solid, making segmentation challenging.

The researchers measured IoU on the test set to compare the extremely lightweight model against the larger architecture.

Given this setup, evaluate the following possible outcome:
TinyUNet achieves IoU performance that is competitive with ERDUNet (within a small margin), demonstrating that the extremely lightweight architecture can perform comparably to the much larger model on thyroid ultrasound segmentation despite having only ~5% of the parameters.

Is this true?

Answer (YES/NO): YES